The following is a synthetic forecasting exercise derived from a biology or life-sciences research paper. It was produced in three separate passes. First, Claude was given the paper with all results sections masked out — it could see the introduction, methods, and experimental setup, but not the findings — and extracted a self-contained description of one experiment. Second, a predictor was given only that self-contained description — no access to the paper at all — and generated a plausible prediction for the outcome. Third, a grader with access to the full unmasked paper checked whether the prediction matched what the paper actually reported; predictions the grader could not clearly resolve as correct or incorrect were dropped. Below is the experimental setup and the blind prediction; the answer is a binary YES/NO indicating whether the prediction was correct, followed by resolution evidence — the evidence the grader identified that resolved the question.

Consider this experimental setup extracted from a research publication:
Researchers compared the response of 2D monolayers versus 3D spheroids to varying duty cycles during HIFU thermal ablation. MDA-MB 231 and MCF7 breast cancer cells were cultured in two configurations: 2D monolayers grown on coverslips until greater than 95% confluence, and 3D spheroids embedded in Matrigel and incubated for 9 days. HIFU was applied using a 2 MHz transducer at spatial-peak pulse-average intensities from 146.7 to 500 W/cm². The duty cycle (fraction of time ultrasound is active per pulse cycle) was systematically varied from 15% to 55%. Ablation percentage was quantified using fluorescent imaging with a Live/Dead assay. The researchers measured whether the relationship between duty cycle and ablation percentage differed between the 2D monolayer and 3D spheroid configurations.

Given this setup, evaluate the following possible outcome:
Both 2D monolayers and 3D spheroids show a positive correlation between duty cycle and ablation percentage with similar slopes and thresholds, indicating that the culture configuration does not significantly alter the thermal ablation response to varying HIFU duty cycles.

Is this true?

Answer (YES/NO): NO